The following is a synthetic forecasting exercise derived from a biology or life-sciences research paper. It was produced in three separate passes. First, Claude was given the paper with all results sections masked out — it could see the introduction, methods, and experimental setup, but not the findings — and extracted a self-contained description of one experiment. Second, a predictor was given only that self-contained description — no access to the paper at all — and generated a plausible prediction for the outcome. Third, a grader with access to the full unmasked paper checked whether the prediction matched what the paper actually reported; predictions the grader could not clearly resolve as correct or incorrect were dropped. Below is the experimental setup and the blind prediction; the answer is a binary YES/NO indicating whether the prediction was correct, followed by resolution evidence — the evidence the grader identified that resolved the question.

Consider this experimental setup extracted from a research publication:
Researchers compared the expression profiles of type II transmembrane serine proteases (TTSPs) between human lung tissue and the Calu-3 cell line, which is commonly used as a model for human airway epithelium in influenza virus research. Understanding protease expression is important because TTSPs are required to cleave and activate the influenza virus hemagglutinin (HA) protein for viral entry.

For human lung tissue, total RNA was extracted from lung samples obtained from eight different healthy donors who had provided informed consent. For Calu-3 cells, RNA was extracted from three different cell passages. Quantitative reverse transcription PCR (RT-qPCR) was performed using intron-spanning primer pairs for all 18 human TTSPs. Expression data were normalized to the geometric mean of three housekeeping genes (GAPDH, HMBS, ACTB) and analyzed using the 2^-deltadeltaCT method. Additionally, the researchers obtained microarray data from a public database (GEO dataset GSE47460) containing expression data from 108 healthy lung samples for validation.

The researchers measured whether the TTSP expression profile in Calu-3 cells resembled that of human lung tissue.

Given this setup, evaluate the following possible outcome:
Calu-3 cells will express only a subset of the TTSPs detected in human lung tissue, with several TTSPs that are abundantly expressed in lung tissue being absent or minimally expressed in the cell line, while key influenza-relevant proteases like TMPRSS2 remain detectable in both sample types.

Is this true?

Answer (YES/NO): NO